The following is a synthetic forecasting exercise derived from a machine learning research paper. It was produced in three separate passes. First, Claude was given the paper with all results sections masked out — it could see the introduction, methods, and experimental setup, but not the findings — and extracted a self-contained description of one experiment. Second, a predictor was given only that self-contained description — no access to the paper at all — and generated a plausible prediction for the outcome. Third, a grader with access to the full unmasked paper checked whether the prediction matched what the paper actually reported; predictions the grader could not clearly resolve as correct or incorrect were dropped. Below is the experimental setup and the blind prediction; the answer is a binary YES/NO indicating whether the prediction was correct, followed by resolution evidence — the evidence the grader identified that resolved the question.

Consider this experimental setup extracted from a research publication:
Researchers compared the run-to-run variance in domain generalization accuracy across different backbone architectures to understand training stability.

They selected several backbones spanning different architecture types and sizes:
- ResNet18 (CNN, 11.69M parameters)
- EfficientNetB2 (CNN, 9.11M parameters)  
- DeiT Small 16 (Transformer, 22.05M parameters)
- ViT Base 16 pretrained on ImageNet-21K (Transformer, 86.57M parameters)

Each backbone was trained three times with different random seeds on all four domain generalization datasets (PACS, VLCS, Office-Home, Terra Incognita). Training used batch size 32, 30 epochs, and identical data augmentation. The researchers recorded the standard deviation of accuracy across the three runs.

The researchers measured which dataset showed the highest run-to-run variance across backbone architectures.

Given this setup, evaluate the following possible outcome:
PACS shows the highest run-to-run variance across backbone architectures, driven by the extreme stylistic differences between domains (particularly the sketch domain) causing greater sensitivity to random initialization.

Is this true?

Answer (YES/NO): NO